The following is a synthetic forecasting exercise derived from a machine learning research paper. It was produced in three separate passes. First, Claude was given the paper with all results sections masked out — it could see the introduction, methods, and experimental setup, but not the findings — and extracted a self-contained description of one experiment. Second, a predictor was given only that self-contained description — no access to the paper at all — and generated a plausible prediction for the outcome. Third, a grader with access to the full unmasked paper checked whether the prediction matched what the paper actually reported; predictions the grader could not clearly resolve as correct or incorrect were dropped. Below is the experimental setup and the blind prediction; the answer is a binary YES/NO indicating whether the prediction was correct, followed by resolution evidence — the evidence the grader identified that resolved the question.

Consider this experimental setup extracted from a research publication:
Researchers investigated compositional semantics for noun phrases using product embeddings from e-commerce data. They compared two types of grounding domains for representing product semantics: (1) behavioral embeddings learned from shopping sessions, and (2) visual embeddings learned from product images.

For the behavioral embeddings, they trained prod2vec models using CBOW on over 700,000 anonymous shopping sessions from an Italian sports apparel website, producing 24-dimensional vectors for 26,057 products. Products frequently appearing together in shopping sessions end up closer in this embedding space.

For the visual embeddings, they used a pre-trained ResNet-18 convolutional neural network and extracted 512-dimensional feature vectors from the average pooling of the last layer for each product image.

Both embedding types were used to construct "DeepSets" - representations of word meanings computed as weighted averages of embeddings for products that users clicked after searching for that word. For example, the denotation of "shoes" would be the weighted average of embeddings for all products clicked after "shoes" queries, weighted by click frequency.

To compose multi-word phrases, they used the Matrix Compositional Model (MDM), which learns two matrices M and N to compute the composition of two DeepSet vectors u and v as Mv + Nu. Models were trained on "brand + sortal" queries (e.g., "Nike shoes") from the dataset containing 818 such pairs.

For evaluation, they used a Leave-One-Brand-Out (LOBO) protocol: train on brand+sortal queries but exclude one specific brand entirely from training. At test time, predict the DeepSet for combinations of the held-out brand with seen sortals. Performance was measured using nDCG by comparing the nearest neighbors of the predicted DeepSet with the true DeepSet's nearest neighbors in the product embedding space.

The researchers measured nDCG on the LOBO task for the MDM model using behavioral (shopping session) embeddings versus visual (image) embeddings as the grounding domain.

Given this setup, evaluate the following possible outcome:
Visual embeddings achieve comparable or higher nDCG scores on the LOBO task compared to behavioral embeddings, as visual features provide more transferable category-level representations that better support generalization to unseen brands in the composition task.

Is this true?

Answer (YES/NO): NO